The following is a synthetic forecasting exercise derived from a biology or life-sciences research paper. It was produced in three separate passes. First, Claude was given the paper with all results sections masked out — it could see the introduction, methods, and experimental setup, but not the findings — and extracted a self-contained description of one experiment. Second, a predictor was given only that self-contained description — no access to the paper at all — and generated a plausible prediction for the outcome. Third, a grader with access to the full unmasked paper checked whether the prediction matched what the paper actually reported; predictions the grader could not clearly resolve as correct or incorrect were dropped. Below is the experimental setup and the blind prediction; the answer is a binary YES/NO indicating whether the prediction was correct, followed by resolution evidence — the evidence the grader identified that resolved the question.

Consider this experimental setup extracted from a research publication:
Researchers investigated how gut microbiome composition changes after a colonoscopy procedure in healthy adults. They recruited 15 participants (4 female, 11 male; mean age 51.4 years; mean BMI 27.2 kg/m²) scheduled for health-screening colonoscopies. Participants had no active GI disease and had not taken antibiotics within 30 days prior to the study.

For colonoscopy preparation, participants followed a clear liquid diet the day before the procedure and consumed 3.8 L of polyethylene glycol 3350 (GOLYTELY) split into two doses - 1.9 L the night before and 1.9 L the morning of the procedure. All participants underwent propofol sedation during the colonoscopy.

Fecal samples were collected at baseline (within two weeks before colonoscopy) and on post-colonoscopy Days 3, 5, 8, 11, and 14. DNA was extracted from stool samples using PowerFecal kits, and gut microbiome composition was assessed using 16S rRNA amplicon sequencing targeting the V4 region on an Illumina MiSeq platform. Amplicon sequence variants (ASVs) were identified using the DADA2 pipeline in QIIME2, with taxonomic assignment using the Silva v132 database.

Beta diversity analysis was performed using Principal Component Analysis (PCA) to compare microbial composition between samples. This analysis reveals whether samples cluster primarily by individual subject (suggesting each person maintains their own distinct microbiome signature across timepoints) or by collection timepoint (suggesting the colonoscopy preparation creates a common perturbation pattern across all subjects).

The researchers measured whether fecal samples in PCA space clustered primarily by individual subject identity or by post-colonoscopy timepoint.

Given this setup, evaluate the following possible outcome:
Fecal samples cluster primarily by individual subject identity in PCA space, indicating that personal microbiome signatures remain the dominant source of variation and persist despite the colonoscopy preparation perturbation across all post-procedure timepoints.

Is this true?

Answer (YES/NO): YES